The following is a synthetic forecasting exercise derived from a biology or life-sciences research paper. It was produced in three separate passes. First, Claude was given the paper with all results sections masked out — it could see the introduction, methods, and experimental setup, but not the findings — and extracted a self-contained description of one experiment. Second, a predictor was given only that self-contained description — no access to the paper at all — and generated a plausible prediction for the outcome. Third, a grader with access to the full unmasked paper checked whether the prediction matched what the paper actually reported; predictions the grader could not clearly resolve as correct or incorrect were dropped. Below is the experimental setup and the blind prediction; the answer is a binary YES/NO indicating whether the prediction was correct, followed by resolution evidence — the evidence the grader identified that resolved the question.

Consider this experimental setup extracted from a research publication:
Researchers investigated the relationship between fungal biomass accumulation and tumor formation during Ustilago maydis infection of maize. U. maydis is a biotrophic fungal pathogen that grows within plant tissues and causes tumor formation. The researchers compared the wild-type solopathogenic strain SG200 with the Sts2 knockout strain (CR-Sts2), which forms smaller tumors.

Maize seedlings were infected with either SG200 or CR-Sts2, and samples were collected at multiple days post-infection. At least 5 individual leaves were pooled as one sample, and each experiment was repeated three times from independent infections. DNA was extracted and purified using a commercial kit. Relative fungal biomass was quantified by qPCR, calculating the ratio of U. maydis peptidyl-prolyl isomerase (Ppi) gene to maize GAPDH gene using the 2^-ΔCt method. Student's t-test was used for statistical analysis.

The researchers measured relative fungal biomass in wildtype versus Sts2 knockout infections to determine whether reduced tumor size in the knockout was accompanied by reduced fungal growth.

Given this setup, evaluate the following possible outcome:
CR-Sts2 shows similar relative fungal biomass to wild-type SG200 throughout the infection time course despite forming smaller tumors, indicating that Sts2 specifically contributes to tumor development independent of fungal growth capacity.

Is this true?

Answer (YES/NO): YES